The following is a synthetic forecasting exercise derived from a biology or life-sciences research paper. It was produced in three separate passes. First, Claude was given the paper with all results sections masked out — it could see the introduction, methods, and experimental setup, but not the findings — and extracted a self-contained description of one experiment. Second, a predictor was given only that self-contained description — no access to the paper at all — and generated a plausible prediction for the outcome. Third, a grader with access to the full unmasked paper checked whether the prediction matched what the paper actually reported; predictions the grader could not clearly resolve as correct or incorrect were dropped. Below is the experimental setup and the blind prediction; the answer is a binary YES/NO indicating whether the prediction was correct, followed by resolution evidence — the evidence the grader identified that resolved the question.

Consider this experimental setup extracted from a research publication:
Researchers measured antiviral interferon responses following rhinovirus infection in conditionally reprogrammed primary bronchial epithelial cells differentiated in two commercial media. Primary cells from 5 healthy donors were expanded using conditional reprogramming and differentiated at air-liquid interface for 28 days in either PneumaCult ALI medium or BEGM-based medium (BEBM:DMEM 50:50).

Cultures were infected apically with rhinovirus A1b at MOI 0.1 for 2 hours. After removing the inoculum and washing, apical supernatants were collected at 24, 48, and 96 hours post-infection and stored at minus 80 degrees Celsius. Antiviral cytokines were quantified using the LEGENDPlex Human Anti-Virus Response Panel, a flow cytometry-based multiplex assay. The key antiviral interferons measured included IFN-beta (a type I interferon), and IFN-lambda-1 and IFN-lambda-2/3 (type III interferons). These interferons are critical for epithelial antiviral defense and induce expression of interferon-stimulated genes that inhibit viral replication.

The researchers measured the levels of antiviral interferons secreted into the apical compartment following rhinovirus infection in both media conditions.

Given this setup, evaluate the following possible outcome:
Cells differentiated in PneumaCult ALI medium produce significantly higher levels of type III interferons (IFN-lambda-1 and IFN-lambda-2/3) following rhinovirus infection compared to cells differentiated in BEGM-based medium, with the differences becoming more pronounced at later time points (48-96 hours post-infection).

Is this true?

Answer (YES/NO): NO